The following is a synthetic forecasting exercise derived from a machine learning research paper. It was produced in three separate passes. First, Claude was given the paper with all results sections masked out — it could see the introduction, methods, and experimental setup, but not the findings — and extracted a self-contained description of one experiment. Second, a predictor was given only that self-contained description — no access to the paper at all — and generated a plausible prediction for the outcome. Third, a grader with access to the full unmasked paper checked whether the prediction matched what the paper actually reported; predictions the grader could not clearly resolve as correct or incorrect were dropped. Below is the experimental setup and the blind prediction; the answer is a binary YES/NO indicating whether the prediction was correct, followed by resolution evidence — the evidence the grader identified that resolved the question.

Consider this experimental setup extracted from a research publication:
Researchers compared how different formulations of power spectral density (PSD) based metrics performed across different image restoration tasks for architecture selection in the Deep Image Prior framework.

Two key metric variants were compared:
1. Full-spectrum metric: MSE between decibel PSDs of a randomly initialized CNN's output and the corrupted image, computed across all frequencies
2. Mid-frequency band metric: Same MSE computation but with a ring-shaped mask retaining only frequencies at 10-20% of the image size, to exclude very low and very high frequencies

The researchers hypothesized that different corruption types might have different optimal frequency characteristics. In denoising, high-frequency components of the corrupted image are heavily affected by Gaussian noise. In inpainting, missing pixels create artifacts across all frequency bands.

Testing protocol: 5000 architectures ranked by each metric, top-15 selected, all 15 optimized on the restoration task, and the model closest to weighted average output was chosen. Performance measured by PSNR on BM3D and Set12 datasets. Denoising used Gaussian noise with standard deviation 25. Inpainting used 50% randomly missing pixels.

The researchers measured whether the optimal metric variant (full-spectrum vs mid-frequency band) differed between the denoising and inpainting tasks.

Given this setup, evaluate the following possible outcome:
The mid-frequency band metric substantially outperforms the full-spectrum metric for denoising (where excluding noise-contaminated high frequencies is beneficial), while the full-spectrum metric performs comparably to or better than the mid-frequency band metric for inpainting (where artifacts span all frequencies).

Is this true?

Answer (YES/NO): YES